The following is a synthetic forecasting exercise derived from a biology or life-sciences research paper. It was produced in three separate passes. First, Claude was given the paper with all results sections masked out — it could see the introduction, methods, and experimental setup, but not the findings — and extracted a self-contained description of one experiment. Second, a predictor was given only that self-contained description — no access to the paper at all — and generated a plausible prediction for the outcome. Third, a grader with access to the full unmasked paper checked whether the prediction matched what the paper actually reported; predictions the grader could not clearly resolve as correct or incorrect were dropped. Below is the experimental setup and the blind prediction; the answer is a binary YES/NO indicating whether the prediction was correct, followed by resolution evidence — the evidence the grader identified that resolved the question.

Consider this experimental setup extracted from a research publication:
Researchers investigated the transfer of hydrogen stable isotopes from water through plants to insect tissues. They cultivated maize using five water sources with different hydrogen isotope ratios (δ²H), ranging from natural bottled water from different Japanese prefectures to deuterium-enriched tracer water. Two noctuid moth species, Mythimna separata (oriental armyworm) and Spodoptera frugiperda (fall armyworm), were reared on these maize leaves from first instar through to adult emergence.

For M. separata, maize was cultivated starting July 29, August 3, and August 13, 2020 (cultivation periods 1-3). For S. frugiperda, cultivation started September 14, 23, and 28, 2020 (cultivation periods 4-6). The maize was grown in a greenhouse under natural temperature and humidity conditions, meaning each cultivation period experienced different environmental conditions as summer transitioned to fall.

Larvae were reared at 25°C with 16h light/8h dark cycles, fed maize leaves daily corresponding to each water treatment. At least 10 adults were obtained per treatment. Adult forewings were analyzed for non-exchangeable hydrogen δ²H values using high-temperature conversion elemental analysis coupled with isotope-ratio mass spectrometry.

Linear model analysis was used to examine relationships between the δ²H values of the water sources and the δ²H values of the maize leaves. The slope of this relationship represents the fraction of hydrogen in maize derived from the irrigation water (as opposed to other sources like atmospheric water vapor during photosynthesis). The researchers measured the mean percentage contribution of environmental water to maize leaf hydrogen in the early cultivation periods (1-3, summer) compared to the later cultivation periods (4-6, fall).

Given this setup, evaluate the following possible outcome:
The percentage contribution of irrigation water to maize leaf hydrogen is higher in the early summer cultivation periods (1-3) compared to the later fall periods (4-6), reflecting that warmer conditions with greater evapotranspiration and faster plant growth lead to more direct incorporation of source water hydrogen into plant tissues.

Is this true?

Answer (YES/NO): NO